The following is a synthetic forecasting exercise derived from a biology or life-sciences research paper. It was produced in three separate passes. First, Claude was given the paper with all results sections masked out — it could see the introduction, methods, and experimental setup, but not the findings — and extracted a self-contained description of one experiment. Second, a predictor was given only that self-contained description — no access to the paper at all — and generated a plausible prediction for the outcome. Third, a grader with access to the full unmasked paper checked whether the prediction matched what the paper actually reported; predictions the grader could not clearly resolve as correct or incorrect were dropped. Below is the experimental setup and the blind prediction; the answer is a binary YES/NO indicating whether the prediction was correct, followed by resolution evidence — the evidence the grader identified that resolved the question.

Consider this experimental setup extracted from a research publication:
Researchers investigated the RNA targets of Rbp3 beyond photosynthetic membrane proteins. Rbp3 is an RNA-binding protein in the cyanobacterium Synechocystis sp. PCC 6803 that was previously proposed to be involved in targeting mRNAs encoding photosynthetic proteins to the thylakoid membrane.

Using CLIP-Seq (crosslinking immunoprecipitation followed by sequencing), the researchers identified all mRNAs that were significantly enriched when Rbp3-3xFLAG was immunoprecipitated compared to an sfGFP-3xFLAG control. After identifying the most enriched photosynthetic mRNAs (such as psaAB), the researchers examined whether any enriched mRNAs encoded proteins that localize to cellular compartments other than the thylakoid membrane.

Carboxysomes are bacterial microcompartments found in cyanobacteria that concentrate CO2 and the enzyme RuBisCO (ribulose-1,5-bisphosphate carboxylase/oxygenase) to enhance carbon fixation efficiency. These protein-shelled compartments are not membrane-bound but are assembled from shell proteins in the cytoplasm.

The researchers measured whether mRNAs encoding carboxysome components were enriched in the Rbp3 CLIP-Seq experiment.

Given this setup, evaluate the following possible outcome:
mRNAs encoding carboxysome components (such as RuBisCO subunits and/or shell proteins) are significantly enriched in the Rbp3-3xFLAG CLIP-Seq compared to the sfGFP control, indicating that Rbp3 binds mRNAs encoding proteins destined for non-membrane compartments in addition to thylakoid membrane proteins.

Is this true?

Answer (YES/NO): YES